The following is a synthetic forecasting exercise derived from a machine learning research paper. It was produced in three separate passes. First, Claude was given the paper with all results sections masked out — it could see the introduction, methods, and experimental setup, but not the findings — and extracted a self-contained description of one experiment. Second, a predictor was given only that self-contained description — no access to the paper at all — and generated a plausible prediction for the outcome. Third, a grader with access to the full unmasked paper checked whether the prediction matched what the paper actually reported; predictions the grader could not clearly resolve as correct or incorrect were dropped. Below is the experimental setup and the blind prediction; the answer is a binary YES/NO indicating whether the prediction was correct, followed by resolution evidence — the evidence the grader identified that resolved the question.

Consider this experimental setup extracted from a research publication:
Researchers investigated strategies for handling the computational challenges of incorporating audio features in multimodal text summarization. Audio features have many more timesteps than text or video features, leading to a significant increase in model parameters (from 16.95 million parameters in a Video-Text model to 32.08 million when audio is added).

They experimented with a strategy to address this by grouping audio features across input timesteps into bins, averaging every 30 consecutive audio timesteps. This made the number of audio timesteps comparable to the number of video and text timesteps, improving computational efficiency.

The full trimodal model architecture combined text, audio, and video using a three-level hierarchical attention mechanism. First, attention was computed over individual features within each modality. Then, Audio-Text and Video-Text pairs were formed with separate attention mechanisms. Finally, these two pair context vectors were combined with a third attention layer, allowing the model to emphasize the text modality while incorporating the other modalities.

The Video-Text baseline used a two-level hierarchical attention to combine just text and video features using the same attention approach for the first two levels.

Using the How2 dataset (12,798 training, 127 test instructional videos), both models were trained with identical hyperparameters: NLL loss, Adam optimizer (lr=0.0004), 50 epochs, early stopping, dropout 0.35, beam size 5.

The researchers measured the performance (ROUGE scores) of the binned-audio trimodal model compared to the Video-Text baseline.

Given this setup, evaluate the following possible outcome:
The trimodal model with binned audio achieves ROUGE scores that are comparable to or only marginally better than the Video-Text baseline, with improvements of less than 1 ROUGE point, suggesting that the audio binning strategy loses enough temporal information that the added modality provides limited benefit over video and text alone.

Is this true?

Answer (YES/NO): NO